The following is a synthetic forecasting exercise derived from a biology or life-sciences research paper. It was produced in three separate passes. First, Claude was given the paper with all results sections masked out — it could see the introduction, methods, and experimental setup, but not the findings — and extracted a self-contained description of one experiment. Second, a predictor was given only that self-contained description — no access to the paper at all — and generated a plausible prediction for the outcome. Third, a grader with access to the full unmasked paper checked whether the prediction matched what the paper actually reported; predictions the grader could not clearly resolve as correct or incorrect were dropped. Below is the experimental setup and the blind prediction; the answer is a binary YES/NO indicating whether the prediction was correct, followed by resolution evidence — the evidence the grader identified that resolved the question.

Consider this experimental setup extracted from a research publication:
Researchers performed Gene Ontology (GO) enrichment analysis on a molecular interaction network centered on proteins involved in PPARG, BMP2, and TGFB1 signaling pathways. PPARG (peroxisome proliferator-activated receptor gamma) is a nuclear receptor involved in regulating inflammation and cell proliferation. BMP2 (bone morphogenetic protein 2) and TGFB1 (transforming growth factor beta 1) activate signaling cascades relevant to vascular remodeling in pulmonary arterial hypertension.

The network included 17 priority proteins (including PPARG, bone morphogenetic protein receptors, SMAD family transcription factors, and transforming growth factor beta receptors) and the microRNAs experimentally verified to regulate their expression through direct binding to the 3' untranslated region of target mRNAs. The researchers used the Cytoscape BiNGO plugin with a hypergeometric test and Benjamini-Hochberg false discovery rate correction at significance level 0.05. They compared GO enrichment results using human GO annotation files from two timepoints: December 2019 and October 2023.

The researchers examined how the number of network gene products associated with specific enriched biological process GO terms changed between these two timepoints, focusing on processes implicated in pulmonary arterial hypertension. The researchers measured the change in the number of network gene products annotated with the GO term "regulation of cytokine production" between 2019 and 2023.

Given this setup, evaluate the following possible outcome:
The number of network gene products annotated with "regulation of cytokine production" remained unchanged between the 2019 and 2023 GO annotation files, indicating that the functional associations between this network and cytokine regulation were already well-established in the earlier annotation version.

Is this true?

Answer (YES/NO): NO